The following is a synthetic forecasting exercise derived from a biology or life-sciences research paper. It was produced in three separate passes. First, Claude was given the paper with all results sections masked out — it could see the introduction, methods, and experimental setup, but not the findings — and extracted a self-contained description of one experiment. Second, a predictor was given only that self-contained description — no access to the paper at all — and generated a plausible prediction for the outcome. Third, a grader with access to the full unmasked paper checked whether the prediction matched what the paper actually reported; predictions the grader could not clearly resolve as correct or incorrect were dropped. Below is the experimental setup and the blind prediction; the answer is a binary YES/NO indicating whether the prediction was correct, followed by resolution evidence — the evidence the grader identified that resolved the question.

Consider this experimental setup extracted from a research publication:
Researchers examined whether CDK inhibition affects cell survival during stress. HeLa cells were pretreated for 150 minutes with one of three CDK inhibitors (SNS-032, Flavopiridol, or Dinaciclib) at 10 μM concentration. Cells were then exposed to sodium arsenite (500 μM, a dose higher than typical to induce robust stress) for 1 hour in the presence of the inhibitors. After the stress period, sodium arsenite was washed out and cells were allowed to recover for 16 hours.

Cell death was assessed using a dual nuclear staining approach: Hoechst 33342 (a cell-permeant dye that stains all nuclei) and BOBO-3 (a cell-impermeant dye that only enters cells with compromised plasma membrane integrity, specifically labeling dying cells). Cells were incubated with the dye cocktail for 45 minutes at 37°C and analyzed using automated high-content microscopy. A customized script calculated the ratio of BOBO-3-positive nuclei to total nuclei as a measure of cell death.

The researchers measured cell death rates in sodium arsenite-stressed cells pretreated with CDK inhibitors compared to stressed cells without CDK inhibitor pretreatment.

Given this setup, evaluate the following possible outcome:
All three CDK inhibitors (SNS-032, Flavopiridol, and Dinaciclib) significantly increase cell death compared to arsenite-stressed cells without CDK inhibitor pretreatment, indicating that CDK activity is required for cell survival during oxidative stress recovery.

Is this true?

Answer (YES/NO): YES